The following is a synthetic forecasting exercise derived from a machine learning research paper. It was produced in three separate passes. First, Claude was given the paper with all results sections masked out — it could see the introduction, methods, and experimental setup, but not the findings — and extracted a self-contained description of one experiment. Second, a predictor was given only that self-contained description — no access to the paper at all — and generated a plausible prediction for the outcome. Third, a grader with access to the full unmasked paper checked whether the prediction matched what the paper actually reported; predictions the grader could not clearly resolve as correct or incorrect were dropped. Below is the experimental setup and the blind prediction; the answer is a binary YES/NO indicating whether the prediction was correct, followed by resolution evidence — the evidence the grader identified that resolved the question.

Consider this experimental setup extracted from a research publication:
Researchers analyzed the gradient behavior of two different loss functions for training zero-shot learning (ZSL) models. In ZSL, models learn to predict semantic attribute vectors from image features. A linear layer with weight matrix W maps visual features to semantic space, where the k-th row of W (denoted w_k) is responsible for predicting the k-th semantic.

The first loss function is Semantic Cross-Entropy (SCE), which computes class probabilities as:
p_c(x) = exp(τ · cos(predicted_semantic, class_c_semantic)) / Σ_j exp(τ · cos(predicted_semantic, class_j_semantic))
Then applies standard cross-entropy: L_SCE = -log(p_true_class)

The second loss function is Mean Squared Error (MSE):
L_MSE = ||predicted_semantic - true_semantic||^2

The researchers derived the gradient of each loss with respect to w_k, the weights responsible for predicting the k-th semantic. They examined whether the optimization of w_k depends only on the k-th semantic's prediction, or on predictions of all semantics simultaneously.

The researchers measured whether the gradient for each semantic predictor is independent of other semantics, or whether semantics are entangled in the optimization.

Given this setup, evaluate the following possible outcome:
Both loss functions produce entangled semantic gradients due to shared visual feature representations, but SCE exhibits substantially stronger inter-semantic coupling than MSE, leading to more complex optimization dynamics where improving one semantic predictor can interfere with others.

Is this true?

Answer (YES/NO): NO